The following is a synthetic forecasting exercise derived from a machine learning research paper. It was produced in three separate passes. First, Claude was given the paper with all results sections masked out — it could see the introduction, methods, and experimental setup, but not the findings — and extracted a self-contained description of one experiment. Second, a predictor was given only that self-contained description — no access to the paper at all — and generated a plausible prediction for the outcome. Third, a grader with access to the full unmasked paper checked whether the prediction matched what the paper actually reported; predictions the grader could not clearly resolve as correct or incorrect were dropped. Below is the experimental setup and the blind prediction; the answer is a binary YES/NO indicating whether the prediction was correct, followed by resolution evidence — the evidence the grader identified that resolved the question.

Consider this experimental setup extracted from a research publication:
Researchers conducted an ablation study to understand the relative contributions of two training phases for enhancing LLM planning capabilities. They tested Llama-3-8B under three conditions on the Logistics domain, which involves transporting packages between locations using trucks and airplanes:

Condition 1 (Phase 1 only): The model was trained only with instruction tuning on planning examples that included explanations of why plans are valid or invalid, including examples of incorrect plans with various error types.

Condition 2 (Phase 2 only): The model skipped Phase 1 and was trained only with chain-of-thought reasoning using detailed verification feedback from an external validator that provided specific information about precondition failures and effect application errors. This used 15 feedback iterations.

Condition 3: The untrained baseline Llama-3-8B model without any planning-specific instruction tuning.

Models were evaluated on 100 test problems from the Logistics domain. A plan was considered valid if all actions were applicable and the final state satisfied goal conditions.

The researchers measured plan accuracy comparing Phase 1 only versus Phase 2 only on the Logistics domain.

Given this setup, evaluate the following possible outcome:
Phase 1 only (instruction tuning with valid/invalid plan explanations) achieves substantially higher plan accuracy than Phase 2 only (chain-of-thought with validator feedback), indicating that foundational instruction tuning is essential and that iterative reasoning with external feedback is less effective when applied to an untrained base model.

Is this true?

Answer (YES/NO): NO